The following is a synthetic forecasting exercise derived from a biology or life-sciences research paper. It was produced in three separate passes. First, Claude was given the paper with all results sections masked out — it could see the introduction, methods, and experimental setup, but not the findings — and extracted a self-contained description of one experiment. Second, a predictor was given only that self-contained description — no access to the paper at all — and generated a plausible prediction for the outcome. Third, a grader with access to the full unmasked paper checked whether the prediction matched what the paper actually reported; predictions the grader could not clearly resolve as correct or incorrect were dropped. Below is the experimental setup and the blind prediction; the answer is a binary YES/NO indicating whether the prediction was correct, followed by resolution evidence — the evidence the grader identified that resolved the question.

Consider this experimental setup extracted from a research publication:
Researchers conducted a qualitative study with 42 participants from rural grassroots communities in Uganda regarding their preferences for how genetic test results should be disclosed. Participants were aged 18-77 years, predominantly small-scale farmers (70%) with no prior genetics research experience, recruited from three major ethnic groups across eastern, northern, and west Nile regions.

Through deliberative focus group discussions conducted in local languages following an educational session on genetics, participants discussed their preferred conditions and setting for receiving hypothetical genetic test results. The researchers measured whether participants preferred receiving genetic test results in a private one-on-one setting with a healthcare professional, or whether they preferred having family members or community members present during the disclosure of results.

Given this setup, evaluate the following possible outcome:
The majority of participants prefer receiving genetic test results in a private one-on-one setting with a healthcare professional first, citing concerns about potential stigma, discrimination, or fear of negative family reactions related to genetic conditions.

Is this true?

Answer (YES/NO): NO